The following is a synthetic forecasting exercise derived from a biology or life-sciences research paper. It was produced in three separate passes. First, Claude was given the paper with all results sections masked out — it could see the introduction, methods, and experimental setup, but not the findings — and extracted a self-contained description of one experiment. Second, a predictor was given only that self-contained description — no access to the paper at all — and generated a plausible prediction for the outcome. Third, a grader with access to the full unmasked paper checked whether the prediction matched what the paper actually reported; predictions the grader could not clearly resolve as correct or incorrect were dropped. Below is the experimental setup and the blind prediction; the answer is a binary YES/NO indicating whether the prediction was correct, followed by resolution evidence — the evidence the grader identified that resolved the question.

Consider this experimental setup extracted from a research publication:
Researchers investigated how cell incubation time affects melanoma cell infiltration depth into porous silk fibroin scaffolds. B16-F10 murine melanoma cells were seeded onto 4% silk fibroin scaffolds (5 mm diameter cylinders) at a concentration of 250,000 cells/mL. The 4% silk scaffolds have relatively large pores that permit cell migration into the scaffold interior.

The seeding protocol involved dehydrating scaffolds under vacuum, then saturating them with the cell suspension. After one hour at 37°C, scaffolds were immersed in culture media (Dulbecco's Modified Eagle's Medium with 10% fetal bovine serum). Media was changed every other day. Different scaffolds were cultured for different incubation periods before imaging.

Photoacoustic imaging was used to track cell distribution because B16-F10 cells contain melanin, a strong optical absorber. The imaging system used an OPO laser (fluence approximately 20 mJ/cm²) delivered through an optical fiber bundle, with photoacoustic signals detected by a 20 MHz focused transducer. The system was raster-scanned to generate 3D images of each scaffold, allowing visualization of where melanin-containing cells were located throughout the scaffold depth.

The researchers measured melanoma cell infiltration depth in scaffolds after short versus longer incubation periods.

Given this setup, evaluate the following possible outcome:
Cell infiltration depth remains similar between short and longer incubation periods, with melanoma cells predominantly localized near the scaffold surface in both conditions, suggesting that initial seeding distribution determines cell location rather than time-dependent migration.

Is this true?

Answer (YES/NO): NO